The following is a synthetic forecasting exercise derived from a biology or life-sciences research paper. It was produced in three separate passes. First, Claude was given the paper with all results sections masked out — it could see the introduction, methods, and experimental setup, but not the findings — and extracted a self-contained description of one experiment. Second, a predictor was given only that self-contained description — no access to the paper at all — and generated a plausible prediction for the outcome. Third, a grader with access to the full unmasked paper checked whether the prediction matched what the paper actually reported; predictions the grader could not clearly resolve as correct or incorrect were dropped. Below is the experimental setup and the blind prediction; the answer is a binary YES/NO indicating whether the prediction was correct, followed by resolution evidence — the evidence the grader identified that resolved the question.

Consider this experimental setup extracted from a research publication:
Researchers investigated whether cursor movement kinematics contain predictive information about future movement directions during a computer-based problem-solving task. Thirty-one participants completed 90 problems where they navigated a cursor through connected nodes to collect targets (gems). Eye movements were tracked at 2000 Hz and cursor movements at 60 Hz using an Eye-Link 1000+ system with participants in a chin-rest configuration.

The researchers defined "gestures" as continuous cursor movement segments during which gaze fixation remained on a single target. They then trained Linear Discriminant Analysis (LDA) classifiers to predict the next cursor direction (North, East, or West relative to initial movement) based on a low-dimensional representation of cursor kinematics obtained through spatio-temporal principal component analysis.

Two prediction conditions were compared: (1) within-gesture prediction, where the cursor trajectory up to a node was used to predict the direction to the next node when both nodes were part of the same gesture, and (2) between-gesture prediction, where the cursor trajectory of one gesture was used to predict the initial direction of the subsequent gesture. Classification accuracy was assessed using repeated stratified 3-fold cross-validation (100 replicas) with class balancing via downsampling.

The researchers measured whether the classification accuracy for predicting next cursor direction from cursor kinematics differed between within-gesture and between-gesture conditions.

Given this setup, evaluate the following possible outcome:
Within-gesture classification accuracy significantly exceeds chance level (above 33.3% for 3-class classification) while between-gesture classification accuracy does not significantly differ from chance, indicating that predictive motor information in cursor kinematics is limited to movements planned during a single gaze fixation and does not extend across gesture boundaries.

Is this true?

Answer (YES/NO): NO